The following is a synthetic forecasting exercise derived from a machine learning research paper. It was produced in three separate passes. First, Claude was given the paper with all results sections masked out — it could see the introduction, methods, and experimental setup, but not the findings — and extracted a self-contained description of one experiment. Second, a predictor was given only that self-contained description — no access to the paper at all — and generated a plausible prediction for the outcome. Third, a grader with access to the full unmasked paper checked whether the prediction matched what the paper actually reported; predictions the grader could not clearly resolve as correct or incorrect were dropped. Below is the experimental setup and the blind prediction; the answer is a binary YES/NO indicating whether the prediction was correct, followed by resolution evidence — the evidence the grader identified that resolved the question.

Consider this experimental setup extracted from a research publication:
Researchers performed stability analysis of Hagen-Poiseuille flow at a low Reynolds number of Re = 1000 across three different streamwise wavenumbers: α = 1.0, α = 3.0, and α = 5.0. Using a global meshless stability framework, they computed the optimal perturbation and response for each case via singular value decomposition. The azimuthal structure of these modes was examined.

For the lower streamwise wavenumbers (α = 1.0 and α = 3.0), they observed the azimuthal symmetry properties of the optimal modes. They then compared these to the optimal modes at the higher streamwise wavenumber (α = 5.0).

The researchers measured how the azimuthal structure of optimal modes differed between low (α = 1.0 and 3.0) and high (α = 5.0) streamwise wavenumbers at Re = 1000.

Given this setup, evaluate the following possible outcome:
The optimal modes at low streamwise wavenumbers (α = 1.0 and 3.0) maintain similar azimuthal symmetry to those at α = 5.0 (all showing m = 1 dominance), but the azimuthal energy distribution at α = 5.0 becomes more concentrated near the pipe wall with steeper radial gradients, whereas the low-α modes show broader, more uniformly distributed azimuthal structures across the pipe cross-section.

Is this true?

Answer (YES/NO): NO